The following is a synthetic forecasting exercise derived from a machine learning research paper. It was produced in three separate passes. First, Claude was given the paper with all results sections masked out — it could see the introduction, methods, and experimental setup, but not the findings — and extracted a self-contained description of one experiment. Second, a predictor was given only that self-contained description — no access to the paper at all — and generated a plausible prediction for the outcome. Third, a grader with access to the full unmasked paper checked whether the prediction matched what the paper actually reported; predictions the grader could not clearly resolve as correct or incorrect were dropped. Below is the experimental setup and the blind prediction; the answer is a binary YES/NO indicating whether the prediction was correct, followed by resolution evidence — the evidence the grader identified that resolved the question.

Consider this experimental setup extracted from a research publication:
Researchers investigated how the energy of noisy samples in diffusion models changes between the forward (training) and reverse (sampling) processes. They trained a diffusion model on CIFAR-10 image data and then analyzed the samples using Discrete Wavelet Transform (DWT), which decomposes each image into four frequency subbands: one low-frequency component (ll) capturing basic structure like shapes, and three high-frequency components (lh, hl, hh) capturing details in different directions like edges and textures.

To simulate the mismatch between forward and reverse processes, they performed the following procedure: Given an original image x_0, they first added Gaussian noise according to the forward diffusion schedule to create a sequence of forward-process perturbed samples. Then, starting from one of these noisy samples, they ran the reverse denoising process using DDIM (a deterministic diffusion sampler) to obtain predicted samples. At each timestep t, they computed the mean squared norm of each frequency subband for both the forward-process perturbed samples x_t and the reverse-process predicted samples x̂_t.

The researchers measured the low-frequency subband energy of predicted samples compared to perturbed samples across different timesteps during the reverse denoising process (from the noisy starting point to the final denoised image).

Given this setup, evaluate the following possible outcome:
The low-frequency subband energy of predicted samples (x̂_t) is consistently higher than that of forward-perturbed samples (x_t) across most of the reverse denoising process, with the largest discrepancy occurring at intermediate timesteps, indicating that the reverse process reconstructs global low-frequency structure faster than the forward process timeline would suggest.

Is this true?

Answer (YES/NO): NO